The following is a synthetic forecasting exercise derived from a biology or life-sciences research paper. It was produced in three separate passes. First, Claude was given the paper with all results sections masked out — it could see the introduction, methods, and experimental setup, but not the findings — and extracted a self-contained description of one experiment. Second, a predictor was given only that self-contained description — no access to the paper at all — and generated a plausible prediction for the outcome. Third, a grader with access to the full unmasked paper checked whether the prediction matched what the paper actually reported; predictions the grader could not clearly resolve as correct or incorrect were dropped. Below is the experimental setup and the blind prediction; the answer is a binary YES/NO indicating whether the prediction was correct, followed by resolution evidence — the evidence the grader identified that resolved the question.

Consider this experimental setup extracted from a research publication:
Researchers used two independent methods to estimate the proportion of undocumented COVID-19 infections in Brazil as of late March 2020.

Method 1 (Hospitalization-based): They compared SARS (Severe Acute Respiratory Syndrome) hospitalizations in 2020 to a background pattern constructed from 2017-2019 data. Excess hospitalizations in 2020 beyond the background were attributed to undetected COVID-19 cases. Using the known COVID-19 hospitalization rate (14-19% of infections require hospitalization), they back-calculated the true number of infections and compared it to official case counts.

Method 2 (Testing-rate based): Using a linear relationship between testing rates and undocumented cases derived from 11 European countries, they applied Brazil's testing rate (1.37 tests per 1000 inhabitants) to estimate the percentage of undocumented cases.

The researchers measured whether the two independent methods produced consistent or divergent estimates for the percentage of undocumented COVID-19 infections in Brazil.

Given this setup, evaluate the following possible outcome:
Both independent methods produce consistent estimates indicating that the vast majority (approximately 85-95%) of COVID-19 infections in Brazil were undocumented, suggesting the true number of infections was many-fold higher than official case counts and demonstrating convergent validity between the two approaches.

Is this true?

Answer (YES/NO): NO